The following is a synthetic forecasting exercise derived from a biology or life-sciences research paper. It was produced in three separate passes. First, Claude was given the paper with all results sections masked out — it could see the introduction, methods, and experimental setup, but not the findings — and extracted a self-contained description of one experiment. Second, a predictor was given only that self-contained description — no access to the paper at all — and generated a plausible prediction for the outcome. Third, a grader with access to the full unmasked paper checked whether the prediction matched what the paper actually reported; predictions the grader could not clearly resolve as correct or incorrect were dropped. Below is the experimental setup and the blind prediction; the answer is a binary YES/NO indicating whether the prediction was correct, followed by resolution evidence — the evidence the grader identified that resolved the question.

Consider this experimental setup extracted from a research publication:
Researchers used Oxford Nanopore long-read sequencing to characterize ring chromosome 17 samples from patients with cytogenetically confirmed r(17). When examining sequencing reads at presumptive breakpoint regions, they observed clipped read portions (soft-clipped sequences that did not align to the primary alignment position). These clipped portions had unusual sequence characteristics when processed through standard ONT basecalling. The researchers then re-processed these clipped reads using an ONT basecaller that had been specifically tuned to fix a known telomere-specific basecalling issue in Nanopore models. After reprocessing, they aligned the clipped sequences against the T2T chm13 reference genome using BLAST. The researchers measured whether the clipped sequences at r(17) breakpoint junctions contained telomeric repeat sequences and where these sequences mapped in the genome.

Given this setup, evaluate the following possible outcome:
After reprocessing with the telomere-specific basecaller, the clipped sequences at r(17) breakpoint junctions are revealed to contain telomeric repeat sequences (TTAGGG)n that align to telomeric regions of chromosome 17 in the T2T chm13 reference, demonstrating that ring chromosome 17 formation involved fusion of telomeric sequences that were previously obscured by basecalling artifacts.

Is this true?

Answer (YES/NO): NO